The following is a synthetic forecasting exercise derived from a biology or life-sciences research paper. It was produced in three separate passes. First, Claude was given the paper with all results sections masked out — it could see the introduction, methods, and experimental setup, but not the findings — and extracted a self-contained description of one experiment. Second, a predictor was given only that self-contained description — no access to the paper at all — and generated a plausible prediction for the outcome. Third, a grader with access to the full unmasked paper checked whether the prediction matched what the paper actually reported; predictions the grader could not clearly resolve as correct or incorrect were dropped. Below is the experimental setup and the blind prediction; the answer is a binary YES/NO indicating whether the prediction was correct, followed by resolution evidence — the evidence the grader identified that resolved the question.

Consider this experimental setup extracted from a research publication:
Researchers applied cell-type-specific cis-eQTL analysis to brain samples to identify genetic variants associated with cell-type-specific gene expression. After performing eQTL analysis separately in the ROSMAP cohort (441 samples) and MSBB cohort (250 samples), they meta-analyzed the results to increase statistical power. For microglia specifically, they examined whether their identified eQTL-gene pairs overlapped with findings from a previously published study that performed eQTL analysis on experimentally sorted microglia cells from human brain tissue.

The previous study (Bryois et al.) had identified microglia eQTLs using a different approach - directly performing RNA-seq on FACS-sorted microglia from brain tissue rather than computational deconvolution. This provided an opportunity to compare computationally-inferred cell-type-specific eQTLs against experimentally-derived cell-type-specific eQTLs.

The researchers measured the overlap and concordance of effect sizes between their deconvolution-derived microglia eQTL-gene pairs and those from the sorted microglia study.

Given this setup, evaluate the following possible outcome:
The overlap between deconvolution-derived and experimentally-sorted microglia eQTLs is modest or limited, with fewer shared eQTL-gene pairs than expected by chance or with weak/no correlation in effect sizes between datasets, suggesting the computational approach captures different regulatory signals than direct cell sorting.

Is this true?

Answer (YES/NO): NO